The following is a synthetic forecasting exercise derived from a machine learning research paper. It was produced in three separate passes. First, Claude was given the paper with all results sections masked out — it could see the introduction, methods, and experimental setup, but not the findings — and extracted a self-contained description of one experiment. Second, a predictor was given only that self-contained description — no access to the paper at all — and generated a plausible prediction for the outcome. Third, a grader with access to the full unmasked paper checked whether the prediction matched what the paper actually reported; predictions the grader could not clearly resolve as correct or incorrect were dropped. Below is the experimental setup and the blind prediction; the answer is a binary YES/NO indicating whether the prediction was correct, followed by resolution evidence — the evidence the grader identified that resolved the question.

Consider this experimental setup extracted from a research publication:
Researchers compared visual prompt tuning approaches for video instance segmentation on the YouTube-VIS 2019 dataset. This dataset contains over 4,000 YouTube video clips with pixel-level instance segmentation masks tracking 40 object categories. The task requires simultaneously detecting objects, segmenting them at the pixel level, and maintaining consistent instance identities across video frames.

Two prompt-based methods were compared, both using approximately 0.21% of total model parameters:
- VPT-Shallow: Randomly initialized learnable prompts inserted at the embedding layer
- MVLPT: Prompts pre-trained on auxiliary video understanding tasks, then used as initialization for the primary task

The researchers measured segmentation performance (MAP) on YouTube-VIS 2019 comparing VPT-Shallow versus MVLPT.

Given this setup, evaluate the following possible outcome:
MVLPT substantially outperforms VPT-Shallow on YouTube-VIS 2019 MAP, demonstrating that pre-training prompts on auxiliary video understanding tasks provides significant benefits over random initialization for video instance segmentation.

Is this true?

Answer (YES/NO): NO